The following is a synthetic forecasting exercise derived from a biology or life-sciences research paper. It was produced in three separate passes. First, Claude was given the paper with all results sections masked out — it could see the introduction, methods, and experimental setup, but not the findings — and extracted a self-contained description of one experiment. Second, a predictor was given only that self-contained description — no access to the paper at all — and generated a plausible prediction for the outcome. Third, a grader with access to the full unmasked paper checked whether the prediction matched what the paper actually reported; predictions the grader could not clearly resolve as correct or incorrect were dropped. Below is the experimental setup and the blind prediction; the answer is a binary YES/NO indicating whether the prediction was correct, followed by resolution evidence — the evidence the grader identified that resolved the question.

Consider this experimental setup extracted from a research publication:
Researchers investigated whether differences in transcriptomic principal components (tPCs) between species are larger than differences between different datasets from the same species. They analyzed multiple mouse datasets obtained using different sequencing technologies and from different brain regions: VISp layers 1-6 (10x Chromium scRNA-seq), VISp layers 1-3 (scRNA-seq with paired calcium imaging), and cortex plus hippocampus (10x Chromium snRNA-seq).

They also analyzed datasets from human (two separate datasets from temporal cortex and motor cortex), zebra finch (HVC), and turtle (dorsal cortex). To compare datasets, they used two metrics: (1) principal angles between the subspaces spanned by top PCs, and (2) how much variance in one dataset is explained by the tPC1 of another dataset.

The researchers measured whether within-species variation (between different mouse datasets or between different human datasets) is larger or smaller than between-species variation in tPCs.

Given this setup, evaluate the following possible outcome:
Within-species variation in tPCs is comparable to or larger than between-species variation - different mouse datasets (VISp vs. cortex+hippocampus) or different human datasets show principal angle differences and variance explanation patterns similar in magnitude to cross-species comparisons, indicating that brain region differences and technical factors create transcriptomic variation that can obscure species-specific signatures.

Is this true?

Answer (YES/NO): NO